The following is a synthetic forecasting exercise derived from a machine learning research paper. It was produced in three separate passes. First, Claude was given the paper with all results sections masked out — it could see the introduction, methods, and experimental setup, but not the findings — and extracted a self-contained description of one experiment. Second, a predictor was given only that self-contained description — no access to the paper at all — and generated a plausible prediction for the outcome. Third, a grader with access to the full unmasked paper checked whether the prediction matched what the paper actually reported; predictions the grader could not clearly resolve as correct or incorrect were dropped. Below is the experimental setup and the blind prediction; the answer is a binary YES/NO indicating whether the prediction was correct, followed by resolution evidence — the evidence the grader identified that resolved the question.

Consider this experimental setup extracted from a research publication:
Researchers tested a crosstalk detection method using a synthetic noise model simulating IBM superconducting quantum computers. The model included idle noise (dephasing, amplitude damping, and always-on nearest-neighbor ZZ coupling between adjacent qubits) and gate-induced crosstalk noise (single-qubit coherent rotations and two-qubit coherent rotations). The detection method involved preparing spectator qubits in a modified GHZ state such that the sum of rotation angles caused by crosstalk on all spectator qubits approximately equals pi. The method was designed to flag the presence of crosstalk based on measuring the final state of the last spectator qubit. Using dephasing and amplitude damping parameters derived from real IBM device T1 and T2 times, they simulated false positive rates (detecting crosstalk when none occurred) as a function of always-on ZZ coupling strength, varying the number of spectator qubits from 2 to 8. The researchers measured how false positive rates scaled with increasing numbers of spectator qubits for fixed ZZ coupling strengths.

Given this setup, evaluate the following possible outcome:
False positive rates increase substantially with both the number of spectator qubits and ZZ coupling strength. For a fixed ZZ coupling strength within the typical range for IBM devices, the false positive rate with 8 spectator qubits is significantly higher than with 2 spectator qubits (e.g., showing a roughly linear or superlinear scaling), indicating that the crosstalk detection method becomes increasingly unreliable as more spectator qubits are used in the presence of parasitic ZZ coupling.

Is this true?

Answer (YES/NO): NO